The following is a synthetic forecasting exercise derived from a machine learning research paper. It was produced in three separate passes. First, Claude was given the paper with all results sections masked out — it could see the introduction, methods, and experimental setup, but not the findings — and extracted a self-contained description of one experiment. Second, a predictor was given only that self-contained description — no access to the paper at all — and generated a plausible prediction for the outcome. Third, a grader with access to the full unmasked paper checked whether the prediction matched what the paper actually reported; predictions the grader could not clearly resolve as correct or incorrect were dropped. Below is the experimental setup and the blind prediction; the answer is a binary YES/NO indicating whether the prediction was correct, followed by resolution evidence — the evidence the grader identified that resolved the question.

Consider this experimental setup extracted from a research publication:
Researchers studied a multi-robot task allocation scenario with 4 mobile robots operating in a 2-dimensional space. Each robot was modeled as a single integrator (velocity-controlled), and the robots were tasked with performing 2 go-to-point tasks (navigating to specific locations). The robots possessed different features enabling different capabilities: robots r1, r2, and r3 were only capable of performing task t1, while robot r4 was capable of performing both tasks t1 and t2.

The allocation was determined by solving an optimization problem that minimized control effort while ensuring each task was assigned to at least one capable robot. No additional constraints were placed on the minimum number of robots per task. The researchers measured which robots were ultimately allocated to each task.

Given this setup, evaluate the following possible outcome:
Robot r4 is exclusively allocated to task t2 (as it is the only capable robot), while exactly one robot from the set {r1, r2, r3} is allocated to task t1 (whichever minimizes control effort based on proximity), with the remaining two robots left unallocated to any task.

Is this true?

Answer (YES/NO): YES